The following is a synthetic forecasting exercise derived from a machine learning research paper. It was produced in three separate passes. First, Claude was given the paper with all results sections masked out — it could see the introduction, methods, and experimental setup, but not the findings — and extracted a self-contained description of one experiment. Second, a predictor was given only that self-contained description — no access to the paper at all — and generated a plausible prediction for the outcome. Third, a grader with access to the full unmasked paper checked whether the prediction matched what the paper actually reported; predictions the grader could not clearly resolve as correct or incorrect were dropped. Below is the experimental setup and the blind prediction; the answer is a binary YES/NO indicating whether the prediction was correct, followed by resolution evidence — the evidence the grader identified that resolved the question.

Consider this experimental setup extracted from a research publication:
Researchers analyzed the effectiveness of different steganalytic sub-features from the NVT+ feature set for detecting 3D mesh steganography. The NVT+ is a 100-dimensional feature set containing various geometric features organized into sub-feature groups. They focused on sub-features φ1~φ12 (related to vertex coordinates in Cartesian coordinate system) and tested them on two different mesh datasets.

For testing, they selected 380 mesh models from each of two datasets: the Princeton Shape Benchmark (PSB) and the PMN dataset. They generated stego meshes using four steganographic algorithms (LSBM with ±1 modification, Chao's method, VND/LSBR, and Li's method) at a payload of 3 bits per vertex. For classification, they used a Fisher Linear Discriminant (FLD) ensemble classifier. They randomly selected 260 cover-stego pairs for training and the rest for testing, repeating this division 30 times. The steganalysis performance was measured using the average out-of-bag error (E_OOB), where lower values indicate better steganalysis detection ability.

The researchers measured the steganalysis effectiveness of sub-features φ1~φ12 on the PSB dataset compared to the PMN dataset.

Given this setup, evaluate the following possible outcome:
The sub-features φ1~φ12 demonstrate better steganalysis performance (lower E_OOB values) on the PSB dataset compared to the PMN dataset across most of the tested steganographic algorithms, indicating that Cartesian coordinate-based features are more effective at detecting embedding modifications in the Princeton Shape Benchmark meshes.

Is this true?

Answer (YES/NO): NO